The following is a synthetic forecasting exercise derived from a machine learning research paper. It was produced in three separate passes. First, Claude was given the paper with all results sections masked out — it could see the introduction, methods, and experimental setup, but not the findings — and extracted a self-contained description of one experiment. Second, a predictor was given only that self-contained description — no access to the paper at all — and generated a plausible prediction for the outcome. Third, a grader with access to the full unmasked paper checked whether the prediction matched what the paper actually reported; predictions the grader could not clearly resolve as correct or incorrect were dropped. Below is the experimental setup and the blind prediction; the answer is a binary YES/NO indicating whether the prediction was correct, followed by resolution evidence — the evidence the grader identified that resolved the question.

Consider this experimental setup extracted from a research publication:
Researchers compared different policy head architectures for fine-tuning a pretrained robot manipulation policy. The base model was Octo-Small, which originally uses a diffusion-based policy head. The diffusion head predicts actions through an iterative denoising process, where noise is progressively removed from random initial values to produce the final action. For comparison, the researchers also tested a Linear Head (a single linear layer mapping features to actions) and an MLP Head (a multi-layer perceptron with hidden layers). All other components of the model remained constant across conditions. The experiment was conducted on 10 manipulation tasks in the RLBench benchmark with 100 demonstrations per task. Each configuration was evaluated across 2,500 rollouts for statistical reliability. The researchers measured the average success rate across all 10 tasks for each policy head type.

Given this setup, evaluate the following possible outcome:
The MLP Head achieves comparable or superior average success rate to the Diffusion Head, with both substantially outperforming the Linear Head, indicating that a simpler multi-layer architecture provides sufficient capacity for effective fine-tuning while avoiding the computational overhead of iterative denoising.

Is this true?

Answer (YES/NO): NO